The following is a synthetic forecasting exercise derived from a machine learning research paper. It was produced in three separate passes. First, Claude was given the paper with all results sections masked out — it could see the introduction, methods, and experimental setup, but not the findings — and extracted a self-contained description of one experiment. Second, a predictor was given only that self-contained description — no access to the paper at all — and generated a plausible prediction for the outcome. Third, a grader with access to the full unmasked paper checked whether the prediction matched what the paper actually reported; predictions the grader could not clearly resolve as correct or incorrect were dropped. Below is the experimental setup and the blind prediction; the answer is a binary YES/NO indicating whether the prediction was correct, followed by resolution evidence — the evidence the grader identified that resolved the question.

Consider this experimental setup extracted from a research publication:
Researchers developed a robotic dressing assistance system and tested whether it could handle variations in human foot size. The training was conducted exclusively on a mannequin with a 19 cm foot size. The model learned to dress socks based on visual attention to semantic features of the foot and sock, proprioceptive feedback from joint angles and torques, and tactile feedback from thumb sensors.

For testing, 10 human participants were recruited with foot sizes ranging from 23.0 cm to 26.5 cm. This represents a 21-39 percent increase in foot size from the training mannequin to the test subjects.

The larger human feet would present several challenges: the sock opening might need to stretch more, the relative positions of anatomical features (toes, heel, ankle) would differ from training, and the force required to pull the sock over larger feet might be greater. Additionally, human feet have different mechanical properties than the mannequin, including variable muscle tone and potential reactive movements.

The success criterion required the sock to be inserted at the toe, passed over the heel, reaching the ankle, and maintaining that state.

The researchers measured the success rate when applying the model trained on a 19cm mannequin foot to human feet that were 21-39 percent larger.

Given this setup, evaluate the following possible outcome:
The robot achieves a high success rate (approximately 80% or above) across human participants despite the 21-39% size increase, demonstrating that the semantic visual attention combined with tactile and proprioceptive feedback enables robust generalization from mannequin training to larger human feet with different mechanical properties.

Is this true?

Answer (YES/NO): YES